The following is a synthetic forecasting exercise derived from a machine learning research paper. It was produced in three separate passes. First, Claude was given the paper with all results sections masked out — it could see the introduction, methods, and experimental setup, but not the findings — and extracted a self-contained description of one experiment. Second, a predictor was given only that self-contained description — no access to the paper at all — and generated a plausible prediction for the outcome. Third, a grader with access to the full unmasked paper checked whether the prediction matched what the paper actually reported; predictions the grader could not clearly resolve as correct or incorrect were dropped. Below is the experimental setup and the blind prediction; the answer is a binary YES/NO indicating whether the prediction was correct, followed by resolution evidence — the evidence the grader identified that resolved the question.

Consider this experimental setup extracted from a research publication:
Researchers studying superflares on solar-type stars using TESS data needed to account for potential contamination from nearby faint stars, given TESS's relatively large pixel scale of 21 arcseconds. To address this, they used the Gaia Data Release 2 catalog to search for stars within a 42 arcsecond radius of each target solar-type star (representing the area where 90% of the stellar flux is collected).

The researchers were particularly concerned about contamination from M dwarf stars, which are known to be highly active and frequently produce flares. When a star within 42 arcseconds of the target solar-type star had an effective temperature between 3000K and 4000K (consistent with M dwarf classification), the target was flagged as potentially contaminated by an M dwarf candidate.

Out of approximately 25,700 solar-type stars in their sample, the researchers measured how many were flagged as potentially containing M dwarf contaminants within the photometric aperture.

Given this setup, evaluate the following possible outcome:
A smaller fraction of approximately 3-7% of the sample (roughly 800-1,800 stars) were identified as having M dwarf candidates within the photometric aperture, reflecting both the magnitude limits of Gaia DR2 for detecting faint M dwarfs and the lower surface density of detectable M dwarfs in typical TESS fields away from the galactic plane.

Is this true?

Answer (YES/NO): NO